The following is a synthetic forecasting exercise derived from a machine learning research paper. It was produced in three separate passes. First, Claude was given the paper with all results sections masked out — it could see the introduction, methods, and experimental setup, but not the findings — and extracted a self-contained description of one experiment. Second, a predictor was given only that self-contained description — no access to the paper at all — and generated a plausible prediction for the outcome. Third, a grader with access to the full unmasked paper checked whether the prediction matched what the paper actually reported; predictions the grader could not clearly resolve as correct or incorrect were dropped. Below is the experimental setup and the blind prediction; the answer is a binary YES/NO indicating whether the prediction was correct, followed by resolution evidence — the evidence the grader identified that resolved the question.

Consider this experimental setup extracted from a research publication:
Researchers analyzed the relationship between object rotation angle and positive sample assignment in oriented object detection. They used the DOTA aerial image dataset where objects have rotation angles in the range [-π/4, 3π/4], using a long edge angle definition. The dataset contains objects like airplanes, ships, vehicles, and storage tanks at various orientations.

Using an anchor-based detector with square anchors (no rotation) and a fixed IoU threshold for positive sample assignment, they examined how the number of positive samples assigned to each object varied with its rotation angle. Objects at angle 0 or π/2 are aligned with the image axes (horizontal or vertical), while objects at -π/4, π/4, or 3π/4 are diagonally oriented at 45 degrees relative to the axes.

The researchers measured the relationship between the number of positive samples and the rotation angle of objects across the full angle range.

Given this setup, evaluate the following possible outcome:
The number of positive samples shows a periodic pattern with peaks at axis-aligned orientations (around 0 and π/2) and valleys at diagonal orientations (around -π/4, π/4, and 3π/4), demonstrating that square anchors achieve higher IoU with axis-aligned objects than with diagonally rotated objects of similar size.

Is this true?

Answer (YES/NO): YES